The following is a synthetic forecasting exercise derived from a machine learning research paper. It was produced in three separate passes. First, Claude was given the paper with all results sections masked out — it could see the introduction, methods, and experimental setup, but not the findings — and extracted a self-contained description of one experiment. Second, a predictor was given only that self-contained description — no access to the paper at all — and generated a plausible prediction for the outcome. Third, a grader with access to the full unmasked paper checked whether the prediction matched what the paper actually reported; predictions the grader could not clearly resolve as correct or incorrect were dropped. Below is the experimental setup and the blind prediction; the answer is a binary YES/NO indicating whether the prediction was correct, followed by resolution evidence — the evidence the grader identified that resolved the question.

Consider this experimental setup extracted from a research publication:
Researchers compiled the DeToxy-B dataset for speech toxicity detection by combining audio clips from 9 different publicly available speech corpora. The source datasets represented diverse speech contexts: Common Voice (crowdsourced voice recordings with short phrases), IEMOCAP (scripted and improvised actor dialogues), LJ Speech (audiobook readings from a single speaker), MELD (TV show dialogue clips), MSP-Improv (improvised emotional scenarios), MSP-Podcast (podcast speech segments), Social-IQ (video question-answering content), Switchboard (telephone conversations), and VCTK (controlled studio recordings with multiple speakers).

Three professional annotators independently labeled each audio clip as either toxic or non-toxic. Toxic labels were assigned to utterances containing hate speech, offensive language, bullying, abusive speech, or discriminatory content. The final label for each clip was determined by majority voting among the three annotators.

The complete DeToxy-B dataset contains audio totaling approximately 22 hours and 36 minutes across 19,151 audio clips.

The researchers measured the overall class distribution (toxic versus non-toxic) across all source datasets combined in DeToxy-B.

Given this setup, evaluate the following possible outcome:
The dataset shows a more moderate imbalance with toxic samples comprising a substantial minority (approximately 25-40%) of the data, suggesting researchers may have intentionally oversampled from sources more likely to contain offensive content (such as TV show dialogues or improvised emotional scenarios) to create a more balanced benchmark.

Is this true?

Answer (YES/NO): NO